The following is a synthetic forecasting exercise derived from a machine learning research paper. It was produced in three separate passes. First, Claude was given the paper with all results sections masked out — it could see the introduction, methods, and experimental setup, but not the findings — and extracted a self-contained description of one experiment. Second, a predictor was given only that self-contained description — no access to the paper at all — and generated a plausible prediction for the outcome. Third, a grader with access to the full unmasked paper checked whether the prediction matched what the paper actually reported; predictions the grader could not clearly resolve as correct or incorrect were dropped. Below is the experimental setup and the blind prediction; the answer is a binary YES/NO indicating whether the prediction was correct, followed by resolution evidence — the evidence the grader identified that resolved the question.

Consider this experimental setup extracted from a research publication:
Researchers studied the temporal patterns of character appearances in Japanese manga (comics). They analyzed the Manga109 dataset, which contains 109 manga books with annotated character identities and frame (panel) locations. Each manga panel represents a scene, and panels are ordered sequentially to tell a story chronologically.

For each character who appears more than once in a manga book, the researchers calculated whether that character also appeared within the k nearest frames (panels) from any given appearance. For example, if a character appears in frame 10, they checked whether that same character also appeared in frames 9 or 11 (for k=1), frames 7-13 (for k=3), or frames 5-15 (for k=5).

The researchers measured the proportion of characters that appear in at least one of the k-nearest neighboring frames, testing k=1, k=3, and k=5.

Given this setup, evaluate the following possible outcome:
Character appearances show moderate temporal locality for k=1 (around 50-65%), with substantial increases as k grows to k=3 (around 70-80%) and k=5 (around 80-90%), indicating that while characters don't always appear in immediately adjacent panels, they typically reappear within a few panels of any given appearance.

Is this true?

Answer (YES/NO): NO